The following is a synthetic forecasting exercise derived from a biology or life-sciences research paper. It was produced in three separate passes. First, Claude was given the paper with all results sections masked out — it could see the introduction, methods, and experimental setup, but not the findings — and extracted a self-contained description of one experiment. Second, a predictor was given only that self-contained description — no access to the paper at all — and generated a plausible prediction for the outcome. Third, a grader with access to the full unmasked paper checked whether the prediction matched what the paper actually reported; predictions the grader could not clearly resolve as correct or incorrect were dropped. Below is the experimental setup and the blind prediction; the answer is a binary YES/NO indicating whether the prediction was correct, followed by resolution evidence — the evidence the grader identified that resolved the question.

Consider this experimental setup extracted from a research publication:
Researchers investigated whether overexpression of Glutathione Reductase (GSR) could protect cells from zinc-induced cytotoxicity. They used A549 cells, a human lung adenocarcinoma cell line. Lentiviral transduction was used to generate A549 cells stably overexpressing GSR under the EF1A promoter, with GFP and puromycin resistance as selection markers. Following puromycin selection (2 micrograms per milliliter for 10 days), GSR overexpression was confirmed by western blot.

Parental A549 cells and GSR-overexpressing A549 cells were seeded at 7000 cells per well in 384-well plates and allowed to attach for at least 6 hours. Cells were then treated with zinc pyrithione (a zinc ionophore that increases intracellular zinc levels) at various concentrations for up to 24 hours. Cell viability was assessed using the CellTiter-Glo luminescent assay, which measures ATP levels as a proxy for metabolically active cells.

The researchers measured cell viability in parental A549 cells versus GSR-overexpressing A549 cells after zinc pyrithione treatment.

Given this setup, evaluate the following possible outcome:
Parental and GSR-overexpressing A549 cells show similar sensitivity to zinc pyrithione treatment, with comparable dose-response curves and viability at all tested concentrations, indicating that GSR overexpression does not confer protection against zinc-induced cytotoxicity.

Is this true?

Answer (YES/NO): NO